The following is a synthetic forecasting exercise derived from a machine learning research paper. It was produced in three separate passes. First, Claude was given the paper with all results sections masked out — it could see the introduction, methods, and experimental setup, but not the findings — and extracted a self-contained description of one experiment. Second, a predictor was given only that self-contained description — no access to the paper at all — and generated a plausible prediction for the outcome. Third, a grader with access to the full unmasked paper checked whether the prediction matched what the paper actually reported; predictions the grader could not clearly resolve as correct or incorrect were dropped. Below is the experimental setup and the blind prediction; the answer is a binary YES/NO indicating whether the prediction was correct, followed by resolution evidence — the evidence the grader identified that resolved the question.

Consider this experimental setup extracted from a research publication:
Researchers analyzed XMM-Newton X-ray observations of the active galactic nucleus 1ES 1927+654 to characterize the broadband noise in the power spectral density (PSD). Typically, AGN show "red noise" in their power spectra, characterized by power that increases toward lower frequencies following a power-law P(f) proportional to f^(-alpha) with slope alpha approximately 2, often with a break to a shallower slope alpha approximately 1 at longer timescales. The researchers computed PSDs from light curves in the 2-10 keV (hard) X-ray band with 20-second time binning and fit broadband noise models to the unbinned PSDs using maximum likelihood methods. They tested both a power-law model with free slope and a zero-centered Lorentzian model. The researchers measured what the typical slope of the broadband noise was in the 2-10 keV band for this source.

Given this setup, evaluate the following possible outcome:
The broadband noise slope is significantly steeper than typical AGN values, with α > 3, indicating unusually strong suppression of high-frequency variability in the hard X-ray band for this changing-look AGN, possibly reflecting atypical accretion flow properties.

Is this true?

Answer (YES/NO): NO